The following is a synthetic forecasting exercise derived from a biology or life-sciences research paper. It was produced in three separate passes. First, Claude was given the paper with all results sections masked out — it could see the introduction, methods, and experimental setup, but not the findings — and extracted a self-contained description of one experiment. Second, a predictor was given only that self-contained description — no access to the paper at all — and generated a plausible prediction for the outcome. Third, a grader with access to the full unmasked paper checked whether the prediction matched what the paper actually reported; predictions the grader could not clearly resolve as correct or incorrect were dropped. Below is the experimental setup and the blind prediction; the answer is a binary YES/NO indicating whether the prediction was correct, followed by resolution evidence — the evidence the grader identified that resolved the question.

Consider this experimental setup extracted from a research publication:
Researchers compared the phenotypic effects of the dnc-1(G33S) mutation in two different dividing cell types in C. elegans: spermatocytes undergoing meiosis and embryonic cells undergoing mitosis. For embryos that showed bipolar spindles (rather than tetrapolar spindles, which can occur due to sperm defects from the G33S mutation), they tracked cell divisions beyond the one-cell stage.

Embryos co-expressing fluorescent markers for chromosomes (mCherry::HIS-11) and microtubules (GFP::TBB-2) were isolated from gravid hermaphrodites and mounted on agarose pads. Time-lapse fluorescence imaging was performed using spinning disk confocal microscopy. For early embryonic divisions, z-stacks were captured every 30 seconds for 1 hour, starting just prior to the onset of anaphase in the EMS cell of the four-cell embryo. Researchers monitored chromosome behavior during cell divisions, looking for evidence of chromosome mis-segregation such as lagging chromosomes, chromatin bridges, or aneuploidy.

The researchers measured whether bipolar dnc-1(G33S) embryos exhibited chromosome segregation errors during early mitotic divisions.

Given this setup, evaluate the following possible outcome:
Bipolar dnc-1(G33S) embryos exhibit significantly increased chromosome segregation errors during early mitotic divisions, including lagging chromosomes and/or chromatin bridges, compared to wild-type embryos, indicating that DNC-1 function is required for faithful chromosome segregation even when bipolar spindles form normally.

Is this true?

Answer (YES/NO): NO